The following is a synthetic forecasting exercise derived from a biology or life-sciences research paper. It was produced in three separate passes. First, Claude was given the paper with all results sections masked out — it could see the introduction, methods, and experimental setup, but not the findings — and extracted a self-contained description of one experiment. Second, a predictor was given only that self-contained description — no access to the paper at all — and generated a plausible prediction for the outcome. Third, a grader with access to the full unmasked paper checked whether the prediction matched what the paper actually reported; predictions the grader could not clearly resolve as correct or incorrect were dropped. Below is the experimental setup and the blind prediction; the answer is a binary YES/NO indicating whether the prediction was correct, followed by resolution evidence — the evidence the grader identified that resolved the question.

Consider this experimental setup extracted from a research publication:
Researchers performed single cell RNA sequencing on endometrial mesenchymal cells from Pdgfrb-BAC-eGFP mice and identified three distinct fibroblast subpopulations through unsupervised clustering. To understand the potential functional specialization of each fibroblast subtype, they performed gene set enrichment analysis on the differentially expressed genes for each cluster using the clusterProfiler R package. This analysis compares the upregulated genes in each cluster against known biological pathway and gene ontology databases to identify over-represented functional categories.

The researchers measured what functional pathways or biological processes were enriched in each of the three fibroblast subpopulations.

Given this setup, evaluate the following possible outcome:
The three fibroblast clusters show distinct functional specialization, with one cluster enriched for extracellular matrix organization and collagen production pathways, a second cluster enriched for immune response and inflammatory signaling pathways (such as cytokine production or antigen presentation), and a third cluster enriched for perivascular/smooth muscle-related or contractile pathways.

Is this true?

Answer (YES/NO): NO